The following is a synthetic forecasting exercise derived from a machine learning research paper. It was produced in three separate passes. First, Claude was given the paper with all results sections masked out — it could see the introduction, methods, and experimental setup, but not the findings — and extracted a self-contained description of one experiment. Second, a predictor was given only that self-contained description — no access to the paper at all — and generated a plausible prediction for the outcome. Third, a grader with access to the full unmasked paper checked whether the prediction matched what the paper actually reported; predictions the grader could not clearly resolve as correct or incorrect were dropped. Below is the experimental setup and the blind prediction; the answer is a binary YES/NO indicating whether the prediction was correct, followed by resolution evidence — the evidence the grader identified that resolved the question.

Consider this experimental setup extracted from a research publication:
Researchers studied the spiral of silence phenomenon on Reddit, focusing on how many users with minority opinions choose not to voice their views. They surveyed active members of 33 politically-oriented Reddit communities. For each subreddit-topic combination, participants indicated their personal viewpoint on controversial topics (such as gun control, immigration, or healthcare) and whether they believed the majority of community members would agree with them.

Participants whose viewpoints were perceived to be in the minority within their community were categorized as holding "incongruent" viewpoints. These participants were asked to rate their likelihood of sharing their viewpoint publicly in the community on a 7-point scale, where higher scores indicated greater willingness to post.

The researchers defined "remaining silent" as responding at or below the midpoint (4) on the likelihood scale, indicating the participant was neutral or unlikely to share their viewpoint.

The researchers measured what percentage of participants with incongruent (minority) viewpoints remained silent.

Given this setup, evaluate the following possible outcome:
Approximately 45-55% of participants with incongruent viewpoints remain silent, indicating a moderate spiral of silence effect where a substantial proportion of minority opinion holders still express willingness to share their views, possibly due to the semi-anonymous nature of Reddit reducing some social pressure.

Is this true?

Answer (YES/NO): NO